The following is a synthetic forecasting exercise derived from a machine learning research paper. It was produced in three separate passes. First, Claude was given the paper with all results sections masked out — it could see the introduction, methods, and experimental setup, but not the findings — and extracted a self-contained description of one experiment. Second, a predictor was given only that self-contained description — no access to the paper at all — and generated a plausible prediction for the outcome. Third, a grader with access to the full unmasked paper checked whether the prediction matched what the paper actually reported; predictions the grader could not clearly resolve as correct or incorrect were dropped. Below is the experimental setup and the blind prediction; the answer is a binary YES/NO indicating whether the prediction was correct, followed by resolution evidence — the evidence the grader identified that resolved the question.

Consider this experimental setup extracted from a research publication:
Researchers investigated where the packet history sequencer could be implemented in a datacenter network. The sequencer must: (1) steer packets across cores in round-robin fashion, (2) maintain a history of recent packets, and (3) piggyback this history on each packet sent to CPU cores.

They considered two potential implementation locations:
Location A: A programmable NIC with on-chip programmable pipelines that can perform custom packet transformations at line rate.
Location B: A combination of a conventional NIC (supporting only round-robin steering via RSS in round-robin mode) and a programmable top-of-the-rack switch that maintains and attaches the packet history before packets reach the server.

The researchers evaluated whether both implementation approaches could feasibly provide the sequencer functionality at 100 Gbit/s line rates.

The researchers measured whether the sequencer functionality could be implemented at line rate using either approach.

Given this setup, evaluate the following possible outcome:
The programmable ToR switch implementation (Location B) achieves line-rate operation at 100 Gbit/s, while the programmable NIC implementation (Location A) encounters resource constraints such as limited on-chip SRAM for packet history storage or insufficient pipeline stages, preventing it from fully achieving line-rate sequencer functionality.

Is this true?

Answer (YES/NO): NO